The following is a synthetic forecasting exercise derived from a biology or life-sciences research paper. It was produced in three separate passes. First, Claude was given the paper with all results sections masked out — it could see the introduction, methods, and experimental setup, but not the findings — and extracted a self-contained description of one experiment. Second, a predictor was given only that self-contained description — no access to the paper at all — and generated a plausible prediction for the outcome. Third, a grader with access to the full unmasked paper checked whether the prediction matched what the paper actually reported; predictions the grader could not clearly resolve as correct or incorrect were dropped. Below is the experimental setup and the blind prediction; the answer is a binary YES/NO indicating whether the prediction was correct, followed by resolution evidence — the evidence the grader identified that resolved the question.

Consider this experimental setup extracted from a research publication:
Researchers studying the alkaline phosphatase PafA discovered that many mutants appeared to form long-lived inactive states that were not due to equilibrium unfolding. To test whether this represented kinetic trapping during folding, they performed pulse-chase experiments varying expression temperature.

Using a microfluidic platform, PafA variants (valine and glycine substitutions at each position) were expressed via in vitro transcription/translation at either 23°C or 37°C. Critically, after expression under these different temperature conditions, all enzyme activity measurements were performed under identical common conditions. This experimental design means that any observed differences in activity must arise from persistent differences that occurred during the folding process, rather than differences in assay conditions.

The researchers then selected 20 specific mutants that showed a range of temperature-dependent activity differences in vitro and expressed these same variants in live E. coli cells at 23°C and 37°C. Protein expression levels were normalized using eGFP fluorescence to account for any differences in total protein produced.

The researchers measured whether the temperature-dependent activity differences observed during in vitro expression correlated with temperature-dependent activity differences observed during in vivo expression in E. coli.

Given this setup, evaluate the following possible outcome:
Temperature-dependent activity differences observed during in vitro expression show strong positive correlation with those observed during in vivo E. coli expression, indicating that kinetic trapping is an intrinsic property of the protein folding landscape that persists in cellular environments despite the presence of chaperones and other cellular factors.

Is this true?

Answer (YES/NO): NO